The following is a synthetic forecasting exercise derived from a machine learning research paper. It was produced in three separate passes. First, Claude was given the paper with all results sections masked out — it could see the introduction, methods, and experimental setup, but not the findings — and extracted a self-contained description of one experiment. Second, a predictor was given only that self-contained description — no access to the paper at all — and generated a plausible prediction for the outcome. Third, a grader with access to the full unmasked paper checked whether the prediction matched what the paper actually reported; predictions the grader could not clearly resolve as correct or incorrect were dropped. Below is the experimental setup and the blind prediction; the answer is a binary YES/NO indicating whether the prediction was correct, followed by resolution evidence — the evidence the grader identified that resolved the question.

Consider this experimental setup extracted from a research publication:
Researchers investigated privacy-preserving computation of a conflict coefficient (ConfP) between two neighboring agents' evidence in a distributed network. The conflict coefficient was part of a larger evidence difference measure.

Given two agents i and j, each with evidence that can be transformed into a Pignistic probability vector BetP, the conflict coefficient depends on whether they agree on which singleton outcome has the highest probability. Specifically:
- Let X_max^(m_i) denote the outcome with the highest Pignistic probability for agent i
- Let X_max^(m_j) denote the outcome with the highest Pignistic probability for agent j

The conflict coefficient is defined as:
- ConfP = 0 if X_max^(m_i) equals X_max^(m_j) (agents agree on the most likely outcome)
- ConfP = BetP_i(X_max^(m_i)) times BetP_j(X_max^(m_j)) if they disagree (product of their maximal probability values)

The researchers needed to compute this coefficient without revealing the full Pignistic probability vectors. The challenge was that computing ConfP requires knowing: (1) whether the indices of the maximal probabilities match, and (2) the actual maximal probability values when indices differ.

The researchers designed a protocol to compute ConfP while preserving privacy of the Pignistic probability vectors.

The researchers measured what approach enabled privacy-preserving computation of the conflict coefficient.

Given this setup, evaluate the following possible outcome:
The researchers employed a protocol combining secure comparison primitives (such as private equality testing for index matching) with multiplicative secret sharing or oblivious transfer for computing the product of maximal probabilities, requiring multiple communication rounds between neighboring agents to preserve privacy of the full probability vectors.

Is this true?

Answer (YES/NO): NO